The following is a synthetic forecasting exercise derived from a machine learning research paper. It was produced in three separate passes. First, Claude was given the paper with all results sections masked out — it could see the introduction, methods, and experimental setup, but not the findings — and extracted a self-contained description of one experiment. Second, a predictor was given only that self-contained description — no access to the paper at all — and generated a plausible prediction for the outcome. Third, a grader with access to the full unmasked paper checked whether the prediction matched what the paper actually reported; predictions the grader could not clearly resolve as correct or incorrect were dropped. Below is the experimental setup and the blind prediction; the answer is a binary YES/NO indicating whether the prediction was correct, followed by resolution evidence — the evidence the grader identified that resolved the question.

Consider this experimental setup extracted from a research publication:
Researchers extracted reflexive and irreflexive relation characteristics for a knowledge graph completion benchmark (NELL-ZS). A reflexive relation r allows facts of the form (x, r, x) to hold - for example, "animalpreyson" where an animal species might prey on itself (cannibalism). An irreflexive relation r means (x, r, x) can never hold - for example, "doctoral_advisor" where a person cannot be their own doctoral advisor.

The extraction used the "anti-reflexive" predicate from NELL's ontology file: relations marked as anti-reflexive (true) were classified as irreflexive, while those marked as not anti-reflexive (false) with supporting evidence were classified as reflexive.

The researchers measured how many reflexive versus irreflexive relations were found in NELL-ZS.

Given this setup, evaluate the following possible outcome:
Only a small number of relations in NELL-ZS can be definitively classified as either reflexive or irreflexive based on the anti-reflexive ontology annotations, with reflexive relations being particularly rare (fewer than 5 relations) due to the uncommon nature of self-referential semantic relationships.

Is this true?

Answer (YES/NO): NO